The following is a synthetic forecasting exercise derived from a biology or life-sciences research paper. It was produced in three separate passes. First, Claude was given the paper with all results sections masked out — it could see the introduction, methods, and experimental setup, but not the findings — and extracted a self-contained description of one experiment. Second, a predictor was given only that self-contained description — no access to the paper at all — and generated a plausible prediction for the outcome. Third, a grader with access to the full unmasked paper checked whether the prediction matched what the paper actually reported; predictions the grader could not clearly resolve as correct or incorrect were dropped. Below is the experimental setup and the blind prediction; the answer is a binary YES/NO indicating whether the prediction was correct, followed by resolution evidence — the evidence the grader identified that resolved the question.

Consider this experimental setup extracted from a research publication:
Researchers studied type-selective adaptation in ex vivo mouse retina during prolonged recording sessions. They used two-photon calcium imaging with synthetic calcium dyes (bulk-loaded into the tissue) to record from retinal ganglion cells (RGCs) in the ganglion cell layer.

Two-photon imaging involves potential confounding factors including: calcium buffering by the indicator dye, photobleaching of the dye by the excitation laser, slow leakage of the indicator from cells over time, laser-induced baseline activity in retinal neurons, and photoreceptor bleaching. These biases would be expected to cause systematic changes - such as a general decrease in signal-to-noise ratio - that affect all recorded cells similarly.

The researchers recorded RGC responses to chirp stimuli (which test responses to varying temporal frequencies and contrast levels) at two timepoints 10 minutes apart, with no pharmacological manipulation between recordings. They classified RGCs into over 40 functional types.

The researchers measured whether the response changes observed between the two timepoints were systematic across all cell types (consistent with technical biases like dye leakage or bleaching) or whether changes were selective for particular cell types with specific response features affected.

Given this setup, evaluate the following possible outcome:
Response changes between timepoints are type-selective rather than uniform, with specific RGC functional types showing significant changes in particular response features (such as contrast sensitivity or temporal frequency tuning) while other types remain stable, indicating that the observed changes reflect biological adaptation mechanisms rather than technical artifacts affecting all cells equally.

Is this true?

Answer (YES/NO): YES